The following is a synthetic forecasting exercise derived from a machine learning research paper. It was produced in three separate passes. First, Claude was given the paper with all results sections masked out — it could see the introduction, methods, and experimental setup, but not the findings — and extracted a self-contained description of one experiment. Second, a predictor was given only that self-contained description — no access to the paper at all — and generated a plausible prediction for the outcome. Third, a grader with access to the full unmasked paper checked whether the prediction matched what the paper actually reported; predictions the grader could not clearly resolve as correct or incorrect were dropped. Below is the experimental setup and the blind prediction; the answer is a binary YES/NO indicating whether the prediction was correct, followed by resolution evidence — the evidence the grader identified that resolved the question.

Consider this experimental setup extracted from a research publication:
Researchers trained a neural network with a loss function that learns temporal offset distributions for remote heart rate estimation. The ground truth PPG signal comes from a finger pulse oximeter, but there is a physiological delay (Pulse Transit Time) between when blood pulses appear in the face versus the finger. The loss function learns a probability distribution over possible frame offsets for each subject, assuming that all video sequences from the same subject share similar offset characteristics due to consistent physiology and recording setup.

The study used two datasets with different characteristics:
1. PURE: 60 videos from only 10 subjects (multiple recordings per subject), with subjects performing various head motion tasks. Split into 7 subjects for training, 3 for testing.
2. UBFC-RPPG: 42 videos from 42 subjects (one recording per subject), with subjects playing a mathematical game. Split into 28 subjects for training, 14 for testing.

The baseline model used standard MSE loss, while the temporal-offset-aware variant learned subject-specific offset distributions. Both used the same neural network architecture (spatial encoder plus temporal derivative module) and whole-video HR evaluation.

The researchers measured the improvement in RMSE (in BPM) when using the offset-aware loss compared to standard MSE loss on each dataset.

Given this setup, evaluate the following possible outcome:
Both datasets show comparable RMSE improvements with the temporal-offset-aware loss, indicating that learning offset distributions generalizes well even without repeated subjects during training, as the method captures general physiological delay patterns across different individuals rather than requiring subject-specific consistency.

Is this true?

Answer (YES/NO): NO